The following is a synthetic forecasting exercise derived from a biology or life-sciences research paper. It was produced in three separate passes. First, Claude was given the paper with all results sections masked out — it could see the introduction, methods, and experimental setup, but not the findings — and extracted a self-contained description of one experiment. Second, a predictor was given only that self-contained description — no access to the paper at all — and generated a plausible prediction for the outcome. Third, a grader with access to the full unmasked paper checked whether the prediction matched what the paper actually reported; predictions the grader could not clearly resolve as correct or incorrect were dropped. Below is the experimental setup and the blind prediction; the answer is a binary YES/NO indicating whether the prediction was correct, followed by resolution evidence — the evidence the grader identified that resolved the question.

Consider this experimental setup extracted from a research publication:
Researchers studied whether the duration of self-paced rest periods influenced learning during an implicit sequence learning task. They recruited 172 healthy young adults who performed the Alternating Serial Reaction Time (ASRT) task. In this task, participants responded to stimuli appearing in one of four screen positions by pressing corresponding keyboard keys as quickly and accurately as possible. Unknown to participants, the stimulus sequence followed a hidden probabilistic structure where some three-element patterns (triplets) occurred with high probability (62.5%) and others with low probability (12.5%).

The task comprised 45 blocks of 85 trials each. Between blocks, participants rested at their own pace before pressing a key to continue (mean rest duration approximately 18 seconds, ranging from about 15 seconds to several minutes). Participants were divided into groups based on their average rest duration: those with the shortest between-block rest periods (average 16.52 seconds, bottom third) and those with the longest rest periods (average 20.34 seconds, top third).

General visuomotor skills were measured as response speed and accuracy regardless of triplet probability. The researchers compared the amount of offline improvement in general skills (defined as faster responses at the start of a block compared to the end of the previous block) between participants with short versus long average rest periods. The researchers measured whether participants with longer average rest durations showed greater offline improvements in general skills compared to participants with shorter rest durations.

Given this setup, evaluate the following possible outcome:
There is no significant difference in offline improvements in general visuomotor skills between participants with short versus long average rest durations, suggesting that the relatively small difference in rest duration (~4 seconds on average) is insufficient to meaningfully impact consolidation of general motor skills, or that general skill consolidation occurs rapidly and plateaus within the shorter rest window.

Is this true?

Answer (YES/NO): YES